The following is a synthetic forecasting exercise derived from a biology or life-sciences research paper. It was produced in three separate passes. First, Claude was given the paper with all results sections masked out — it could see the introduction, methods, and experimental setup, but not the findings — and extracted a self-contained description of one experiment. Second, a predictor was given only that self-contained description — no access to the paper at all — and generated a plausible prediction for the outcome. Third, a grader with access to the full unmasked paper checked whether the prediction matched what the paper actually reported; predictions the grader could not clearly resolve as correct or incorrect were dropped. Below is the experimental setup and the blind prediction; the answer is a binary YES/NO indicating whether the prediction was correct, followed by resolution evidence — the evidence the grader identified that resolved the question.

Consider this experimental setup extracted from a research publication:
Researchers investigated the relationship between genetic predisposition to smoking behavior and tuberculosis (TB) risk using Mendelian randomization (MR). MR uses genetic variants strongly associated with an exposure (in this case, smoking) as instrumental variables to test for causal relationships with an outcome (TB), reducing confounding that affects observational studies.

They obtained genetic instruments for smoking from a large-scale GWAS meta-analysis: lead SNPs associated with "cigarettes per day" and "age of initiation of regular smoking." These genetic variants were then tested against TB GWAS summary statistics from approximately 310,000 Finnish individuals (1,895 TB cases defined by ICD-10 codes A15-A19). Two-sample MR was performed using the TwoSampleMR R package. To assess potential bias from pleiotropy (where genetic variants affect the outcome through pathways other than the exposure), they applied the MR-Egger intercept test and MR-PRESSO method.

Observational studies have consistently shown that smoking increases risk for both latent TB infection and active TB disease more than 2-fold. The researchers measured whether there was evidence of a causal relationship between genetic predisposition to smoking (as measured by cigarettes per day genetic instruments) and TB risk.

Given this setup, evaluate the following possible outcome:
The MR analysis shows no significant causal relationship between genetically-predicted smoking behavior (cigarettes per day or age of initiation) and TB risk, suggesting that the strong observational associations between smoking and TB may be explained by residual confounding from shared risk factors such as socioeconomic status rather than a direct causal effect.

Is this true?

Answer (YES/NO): NO